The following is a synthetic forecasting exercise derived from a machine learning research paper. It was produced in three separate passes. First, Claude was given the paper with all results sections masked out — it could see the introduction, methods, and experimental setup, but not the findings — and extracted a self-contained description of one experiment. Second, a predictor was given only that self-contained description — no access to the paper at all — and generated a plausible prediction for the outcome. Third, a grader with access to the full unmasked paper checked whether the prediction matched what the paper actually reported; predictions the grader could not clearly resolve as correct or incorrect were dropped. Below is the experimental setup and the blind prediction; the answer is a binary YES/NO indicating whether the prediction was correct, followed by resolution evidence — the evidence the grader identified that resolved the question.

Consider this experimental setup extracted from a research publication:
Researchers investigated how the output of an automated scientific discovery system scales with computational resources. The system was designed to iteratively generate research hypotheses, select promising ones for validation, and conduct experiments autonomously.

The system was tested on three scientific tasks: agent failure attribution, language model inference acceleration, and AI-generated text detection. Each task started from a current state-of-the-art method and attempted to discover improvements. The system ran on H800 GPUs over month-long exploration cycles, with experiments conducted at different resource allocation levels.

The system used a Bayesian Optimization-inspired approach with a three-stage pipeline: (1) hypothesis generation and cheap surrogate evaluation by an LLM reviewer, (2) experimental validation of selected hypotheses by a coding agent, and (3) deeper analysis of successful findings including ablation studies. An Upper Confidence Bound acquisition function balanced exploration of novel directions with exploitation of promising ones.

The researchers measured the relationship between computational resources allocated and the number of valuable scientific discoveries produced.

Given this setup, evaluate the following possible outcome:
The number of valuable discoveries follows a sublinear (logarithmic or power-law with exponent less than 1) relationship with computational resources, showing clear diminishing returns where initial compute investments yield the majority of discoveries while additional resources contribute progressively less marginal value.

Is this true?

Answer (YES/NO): NO